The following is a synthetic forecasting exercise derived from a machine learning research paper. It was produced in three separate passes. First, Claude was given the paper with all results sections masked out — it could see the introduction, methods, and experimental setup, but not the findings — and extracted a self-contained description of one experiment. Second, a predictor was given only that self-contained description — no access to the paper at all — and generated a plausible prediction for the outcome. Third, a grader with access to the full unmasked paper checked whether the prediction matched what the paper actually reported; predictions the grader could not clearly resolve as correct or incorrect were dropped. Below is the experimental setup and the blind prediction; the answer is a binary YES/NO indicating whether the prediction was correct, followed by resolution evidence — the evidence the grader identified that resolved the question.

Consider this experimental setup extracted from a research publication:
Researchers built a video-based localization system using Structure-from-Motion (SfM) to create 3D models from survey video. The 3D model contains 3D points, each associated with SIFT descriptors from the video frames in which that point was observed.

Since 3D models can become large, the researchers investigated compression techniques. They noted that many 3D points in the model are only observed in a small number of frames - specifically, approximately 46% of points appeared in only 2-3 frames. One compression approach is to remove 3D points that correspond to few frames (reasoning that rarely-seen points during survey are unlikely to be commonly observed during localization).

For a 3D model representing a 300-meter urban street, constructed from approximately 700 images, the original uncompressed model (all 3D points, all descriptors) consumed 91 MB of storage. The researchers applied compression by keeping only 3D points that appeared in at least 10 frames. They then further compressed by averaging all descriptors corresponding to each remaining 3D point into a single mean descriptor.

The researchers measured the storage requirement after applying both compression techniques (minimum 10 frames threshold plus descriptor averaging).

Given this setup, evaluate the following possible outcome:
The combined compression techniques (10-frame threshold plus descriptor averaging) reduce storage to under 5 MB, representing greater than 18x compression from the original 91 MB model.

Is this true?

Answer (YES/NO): NO